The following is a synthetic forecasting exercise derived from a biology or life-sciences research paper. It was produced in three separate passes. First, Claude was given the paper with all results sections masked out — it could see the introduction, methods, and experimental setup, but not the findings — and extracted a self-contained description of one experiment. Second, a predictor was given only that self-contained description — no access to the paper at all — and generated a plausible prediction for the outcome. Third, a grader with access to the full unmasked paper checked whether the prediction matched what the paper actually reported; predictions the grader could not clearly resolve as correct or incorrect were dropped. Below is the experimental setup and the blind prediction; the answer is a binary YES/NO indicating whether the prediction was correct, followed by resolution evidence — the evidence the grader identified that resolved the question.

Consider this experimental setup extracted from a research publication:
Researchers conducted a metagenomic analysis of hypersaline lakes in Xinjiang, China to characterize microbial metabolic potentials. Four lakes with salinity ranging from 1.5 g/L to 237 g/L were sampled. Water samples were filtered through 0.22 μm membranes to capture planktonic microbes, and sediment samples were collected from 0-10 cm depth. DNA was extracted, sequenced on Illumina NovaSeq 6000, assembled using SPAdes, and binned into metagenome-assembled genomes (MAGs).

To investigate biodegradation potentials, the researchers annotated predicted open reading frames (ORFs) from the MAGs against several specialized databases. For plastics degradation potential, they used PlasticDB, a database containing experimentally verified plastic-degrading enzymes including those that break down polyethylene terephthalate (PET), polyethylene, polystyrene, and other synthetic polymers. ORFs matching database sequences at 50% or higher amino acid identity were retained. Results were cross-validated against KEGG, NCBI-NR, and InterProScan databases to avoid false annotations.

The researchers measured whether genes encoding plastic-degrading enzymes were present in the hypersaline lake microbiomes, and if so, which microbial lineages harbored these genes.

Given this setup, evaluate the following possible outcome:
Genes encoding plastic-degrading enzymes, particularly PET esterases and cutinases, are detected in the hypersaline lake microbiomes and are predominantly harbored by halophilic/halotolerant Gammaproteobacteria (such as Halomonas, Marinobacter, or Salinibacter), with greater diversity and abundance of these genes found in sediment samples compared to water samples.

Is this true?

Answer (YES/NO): NO